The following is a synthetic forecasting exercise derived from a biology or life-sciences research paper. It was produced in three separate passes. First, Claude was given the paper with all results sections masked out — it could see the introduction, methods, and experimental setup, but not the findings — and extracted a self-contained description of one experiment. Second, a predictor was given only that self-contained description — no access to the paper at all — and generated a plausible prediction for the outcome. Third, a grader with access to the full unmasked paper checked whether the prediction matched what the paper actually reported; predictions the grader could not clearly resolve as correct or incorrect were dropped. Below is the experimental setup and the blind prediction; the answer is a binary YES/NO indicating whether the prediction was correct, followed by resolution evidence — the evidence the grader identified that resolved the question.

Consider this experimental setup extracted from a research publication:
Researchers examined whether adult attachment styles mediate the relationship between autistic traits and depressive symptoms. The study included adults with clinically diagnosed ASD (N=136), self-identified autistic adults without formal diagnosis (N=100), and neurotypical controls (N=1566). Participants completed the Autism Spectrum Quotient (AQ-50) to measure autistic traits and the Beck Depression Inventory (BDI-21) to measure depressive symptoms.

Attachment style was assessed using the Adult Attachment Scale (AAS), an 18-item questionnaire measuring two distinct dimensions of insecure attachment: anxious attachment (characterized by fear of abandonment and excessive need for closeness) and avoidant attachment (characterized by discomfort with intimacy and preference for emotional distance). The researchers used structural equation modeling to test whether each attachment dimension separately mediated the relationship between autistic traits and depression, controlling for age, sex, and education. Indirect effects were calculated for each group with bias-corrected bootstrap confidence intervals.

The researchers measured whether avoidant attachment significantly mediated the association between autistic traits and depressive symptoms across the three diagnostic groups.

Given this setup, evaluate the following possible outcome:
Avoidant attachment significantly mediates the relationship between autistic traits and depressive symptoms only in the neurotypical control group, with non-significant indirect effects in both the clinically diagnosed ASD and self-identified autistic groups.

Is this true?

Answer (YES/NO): NO